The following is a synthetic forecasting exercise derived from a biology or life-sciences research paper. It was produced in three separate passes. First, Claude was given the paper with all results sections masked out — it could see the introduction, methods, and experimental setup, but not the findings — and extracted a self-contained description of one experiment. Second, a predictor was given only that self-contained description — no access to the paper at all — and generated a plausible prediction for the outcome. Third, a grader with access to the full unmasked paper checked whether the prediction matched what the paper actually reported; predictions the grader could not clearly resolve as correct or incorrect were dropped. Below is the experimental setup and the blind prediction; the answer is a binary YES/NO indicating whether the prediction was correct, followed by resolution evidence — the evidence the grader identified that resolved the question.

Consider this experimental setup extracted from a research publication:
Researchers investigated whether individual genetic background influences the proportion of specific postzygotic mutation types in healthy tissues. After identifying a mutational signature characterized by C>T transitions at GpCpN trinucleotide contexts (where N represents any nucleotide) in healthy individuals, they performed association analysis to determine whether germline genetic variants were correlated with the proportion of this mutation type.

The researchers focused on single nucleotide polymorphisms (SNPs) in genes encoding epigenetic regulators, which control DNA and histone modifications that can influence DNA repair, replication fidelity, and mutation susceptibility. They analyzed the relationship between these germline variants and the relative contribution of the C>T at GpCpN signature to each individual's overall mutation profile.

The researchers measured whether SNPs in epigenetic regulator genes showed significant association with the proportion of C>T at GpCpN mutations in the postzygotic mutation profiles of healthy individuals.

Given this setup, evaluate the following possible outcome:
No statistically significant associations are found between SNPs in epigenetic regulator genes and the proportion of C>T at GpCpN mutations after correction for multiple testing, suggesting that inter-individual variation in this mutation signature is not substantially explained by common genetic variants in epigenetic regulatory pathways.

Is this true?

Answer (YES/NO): YES